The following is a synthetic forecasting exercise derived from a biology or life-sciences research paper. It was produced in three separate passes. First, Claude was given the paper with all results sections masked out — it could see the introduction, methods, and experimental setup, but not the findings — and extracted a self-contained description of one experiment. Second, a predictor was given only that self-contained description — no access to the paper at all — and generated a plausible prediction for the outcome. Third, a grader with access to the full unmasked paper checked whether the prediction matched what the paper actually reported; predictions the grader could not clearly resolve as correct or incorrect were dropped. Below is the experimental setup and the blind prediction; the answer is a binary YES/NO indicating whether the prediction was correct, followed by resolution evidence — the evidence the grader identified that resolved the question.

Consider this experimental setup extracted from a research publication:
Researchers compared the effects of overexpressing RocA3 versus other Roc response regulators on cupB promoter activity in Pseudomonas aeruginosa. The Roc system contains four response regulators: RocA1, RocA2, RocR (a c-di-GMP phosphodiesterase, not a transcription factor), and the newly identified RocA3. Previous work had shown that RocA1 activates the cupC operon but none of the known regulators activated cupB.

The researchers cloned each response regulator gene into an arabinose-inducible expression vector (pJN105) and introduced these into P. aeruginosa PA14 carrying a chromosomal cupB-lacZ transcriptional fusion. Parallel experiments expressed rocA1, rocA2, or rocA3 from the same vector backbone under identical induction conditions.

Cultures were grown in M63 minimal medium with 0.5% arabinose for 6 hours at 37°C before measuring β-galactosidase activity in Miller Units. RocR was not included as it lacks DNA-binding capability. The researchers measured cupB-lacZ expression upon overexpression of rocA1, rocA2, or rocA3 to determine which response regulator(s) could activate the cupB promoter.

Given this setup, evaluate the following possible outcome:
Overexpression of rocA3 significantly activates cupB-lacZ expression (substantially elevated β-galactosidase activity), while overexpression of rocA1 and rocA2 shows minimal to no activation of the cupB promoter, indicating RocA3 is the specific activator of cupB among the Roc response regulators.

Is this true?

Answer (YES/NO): YES